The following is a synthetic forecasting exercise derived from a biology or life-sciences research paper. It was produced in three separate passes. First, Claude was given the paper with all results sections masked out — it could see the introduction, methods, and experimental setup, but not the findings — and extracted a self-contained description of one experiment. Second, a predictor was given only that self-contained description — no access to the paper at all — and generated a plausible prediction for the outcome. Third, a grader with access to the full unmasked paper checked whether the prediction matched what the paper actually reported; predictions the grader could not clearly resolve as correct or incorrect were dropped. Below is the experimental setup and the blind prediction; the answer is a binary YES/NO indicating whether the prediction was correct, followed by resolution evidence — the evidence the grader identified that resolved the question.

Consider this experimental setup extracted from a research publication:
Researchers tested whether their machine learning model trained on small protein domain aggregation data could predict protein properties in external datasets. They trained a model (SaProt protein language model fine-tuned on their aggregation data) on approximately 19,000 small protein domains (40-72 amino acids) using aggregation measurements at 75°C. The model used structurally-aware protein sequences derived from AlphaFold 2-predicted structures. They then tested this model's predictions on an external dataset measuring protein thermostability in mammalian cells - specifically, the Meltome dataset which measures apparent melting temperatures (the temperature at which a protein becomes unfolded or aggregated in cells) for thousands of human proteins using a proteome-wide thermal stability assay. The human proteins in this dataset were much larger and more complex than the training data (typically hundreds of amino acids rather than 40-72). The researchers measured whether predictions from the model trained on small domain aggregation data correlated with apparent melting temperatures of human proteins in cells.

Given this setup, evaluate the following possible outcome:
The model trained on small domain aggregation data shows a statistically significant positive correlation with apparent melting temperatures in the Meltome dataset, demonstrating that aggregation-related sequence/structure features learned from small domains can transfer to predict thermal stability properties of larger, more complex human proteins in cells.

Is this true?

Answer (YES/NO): YES